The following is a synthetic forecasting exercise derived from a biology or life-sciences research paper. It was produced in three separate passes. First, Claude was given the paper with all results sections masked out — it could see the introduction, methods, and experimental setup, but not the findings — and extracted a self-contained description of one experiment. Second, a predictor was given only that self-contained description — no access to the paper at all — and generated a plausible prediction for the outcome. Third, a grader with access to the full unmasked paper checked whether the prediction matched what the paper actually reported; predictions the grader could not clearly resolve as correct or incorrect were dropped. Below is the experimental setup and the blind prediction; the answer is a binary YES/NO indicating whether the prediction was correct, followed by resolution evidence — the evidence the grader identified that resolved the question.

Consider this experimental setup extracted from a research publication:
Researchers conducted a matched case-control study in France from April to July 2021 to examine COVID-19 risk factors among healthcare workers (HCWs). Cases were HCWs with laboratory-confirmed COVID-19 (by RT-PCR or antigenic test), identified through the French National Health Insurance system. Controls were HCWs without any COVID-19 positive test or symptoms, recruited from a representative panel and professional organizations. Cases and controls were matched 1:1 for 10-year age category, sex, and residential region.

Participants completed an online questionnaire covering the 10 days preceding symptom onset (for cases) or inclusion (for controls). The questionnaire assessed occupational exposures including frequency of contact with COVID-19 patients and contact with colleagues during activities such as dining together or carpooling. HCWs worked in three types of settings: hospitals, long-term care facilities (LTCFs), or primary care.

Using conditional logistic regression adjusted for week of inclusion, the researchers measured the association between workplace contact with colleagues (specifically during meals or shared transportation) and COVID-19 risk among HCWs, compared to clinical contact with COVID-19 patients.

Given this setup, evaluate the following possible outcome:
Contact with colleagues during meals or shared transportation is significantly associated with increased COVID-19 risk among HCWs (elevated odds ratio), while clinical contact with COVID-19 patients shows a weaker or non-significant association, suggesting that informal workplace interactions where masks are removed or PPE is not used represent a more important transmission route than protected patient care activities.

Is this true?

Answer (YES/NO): NO